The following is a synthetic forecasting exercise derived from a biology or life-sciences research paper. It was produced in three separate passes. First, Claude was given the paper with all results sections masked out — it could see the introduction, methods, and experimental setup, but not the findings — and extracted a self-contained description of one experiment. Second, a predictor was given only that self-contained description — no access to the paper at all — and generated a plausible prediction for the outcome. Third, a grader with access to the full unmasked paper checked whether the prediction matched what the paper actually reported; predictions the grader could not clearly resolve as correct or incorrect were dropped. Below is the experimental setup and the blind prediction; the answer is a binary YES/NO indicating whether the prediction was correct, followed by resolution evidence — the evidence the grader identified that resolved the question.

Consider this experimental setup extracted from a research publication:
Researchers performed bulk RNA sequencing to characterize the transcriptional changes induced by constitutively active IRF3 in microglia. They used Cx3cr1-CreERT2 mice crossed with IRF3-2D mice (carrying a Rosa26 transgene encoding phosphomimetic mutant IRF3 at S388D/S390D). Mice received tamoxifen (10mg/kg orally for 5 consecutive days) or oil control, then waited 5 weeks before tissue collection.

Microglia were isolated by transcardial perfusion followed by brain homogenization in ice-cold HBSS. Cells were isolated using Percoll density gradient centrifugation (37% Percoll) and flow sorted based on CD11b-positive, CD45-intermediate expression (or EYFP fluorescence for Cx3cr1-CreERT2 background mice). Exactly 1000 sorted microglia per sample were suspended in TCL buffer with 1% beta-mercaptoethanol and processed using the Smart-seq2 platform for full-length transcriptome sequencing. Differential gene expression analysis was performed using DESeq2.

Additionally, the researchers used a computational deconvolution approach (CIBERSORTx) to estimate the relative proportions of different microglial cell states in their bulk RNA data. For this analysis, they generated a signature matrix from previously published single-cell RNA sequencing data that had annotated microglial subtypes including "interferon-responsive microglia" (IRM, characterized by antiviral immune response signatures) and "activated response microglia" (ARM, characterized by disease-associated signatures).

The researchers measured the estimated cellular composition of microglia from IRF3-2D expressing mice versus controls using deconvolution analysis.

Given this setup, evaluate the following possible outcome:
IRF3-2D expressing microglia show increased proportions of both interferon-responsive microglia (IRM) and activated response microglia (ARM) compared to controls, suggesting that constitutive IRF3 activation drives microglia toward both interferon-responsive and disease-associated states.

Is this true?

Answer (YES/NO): YES